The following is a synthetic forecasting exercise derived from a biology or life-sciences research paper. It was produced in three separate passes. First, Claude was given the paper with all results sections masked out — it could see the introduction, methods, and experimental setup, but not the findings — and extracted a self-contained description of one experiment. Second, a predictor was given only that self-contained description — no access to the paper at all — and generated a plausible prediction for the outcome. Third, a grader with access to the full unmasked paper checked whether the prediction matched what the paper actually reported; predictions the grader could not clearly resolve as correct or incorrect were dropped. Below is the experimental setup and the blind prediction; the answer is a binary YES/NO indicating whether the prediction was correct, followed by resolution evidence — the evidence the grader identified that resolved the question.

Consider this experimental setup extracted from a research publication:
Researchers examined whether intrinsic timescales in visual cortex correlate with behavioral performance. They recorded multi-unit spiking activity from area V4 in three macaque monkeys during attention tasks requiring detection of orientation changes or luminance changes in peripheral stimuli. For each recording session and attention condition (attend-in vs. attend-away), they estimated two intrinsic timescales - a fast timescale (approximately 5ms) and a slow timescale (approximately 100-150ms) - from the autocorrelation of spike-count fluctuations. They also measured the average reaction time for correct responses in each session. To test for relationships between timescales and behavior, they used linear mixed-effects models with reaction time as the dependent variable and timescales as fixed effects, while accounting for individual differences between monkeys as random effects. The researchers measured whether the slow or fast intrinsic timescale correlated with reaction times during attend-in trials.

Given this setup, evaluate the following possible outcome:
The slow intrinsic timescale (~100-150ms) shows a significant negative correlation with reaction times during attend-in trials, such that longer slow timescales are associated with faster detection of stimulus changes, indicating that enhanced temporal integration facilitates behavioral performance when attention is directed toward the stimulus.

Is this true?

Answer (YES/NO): YES